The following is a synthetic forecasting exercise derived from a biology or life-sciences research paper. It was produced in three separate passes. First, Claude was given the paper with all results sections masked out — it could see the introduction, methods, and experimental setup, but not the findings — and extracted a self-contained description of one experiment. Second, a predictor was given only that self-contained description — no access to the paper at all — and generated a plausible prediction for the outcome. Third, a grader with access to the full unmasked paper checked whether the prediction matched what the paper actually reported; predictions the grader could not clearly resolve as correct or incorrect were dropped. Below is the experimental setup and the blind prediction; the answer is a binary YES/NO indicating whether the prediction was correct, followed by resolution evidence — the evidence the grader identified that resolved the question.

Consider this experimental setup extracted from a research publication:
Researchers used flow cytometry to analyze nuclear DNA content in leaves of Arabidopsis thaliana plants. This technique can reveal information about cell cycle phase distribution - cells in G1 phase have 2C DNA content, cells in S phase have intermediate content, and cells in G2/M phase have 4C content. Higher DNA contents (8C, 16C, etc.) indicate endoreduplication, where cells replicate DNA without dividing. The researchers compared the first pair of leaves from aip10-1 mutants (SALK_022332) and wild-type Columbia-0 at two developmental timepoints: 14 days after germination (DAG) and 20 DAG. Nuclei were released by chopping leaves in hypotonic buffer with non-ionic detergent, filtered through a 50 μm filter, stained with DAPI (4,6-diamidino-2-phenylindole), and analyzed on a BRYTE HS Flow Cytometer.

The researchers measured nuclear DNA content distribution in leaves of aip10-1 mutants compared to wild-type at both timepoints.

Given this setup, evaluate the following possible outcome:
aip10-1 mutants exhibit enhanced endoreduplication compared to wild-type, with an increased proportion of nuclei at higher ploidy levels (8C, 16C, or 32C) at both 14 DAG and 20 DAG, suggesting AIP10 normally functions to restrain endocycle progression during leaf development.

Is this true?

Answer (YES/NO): NO